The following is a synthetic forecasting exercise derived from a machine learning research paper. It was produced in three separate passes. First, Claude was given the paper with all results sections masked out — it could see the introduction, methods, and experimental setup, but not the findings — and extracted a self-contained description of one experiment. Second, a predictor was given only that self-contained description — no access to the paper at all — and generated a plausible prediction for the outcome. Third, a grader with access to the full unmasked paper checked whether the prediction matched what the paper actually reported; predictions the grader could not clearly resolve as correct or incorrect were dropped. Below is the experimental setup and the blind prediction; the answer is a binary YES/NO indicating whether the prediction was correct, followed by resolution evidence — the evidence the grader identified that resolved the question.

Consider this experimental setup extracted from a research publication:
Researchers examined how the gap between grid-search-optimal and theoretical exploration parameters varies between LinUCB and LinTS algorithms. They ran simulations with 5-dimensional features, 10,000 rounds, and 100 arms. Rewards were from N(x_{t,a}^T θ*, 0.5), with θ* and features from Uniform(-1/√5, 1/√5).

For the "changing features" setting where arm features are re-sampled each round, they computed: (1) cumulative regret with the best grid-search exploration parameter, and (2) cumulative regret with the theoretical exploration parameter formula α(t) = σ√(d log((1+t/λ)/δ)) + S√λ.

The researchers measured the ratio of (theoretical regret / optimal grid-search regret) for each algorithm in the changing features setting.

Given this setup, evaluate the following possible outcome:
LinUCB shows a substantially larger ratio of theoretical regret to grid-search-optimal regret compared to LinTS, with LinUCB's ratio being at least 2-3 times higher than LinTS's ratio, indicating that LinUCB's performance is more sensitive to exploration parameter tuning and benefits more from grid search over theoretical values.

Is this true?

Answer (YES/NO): NO